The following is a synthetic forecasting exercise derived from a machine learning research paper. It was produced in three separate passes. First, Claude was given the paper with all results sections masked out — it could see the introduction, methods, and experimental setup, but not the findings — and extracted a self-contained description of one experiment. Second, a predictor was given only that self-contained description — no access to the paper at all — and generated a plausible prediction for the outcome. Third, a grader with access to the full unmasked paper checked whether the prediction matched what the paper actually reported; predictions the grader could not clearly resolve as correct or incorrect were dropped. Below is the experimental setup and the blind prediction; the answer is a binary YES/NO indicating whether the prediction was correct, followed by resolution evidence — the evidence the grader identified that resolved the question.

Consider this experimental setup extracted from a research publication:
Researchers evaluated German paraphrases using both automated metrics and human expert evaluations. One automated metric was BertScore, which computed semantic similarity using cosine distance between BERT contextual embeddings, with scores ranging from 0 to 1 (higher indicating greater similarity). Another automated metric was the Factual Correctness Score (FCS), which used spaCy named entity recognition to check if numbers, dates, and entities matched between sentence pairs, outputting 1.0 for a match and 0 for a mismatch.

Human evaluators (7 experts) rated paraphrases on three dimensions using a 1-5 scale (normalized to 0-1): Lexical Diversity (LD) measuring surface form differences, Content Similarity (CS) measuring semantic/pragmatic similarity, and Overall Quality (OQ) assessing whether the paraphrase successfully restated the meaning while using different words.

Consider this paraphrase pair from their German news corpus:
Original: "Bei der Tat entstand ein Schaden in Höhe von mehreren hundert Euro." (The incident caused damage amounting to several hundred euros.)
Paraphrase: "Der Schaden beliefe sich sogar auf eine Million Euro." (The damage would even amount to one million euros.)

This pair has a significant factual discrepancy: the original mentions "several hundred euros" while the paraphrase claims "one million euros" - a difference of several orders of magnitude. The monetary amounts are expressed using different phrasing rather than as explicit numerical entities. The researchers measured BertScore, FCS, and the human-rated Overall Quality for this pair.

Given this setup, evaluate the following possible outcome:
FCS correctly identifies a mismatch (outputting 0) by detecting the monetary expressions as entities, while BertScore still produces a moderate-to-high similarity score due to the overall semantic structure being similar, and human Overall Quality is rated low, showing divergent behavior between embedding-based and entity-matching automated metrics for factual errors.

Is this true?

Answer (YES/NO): NO